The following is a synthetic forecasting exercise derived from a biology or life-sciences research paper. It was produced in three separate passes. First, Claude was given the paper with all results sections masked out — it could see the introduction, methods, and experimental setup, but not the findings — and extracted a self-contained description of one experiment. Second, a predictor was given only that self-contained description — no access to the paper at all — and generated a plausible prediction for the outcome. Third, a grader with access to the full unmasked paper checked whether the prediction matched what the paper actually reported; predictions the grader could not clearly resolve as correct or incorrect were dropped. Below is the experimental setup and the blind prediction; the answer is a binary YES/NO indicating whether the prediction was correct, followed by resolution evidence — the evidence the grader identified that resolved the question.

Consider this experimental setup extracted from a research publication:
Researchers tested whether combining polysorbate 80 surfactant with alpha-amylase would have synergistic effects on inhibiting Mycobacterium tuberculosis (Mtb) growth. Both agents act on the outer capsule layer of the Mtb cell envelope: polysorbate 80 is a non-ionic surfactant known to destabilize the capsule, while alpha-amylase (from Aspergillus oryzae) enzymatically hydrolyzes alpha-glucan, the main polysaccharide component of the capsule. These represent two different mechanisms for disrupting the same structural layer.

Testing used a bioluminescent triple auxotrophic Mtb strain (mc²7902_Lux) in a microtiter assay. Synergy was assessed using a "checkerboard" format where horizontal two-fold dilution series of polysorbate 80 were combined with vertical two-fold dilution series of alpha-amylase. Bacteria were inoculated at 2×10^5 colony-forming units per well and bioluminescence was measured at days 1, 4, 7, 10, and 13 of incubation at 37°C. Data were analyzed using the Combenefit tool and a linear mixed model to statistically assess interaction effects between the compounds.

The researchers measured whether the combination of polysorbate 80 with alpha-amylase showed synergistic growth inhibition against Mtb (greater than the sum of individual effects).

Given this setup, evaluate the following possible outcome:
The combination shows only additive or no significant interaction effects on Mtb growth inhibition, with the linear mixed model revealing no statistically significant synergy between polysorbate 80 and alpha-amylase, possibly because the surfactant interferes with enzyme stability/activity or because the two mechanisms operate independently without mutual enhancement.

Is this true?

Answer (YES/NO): YES